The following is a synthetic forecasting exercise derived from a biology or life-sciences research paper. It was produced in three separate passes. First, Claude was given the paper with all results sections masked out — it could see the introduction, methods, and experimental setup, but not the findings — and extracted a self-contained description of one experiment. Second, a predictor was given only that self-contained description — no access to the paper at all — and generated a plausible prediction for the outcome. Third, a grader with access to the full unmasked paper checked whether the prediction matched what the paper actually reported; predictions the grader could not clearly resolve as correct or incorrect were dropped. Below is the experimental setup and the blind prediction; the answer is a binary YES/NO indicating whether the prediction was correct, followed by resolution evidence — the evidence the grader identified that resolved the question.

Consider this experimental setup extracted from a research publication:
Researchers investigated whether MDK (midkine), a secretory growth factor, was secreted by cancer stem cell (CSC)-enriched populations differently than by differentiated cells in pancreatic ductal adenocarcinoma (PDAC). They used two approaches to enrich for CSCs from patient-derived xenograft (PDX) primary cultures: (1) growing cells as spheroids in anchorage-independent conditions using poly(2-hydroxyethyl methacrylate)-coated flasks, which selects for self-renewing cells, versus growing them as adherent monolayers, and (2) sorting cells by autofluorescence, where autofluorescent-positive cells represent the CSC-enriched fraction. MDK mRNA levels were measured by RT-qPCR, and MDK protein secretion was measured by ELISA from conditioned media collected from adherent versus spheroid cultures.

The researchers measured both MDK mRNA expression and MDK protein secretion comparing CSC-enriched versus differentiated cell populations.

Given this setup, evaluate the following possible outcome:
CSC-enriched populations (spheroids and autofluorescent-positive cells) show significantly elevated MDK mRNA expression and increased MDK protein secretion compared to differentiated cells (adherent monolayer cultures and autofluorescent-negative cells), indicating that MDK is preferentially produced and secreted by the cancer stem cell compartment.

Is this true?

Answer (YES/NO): NO